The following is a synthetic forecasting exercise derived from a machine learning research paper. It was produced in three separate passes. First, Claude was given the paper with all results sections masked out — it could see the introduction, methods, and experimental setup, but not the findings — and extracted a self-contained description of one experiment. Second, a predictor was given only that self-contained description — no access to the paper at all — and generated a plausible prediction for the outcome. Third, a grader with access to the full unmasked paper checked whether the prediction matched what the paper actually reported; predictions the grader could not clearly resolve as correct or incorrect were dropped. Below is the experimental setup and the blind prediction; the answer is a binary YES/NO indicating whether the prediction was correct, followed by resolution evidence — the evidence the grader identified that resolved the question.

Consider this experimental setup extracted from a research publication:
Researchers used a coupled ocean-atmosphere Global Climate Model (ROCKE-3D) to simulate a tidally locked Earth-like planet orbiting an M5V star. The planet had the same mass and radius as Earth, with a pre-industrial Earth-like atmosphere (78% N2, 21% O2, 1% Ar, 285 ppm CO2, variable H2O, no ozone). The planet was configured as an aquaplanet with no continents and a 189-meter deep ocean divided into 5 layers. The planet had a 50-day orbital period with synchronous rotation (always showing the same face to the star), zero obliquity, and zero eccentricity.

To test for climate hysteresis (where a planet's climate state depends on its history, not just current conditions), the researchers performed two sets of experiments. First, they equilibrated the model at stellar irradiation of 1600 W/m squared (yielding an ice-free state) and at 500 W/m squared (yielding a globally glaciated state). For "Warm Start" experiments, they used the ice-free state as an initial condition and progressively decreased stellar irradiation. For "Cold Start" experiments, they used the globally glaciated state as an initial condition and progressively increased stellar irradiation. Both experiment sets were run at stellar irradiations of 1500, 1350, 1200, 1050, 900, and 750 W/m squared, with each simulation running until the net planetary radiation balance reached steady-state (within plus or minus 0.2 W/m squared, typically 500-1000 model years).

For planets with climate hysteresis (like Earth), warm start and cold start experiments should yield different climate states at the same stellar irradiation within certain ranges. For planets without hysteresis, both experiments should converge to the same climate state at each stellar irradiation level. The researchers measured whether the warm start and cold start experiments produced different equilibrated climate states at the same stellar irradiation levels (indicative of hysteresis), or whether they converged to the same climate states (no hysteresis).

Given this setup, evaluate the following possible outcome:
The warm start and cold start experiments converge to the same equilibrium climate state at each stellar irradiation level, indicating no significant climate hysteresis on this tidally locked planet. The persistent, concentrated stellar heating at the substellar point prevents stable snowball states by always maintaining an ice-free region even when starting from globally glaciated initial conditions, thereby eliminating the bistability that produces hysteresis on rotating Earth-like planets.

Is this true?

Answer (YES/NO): YES